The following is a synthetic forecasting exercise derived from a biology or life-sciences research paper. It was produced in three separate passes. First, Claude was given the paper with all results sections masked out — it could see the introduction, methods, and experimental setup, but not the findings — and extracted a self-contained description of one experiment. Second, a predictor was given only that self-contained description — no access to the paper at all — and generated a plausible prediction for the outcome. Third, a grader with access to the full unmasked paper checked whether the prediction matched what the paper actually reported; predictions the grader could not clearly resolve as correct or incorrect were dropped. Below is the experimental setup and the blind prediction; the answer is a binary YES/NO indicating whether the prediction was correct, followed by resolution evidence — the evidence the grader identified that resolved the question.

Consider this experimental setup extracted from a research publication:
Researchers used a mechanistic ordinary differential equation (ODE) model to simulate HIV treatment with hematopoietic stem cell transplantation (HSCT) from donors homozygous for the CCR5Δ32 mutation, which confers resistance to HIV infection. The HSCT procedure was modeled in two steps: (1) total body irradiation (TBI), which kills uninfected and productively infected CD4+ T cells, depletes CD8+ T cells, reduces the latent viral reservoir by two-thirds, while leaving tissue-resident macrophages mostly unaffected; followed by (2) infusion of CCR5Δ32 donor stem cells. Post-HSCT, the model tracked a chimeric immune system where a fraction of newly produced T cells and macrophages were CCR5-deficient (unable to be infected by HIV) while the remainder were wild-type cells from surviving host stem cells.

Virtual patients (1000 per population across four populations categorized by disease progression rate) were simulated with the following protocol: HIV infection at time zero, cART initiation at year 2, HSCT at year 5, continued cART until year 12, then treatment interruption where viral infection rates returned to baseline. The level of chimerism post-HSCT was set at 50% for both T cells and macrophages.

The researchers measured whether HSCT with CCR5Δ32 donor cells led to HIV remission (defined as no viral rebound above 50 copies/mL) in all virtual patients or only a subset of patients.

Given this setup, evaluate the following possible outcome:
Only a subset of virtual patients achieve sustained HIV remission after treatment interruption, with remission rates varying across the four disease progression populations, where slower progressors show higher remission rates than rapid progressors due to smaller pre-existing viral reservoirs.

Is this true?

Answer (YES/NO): NO